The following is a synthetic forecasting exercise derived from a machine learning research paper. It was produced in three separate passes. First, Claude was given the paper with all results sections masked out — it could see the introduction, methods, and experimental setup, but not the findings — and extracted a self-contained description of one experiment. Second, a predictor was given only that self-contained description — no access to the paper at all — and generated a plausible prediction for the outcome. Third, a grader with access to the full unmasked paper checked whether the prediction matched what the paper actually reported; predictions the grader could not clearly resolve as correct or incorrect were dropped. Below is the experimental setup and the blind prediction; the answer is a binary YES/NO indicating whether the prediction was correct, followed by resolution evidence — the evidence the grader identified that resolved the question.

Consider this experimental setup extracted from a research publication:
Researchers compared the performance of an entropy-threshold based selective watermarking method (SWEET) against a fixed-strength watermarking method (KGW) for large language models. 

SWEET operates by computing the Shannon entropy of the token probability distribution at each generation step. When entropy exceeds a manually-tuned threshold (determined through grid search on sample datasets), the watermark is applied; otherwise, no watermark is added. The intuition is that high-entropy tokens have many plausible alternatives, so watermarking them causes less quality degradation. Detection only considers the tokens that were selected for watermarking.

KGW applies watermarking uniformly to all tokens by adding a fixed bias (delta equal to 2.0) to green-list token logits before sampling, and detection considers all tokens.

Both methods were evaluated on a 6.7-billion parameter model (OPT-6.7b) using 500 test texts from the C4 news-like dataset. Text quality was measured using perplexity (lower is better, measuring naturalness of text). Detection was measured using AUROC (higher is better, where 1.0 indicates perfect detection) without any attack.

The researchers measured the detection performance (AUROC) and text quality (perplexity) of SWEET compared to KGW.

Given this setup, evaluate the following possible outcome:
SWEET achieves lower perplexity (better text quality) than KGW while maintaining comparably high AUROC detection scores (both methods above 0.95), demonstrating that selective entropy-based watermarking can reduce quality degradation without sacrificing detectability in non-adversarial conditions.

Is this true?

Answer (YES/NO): YES